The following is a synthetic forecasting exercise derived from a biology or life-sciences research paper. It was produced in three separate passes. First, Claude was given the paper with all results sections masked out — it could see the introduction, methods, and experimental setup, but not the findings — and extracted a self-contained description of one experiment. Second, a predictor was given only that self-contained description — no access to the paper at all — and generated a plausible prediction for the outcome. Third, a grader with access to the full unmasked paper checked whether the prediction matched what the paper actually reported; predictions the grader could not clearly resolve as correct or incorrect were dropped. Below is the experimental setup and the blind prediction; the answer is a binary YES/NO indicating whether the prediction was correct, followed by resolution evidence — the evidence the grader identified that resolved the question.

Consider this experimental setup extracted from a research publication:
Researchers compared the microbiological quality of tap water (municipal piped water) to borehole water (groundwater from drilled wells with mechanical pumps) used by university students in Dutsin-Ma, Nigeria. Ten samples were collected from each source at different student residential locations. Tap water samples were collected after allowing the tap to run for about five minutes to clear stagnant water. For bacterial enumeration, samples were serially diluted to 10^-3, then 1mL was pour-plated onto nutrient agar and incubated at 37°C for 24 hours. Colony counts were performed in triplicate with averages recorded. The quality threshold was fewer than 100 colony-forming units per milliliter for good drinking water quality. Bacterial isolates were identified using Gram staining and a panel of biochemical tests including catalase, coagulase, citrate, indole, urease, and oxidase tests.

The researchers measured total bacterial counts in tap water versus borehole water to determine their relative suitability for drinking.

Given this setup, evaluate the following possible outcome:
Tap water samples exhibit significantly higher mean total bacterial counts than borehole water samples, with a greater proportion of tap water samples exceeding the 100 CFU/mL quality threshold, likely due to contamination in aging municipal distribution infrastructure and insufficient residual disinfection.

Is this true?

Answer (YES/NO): NO